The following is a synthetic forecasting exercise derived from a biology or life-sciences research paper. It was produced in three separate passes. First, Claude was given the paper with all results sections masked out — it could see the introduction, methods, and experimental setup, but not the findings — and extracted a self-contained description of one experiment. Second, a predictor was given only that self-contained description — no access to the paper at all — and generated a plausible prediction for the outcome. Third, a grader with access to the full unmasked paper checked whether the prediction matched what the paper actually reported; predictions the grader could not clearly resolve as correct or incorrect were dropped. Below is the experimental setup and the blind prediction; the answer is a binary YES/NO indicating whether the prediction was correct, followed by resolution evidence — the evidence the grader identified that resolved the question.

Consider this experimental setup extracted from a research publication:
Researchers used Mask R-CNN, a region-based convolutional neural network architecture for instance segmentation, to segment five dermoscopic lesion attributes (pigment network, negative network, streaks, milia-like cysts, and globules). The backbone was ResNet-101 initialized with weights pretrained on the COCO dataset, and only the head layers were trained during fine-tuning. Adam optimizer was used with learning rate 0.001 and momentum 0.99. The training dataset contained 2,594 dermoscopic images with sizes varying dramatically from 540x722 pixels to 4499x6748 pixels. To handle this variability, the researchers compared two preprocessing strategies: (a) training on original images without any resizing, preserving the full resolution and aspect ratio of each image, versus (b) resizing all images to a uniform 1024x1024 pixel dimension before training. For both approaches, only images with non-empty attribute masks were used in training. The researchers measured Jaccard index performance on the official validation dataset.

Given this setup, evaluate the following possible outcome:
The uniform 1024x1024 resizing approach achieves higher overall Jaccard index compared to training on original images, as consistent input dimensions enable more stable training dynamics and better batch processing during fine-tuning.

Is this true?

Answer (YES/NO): NO